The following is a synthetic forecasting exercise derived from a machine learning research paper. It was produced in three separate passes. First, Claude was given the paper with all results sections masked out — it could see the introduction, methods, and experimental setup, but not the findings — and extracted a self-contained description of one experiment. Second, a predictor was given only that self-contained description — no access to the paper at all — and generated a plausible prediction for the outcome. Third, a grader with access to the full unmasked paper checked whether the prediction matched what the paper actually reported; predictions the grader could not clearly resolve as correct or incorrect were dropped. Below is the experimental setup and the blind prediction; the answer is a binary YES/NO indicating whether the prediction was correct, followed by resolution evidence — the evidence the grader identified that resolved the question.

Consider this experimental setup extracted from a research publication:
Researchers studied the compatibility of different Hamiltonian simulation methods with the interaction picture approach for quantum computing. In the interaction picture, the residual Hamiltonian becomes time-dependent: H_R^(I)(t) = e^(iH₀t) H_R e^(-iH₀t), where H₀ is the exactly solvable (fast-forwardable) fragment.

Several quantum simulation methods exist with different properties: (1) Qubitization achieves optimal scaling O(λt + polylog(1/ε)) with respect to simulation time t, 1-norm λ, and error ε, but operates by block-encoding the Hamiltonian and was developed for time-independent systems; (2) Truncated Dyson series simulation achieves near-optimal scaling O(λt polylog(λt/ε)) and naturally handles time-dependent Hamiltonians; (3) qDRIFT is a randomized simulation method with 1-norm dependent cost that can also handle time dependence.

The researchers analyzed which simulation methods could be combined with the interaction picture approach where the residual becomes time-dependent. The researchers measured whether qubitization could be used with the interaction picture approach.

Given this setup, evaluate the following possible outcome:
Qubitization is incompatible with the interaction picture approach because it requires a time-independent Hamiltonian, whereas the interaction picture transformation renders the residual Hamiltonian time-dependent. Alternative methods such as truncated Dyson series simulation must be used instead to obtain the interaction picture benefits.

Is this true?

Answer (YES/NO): YES